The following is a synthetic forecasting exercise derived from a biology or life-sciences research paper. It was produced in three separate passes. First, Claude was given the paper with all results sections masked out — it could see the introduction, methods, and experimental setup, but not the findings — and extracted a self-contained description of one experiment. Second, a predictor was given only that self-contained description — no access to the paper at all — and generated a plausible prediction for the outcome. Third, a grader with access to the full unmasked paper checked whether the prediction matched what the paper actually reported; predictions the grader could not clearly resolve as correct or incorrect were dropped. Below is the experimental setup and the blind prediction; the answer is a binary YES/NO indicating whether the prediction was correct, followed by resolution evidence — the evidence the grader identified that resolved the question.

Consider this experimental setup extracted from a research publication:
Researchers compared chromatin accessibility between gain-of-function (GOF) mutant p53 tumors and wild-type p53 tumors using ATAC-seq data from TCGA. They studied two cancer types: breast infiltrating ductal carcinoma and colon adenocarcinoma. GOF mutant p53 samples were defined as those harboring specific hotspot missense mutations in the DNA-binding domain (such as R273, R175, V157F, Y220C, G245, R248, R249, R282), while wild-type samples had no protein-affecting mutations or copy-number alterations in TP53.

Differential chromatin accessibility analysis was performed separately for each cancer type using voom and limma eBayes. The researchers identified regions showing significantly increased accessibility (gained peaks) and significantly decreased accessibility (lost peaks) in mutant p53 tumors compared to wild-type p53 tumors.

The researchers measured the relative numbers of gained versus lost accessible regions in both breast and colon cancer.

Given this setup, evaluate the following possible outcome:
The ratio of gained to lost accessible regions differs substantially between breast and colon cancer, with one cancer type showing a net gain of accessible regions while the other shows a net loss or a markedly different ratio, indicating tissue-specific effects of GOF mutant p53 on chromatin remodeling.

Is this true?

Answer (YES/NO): NO